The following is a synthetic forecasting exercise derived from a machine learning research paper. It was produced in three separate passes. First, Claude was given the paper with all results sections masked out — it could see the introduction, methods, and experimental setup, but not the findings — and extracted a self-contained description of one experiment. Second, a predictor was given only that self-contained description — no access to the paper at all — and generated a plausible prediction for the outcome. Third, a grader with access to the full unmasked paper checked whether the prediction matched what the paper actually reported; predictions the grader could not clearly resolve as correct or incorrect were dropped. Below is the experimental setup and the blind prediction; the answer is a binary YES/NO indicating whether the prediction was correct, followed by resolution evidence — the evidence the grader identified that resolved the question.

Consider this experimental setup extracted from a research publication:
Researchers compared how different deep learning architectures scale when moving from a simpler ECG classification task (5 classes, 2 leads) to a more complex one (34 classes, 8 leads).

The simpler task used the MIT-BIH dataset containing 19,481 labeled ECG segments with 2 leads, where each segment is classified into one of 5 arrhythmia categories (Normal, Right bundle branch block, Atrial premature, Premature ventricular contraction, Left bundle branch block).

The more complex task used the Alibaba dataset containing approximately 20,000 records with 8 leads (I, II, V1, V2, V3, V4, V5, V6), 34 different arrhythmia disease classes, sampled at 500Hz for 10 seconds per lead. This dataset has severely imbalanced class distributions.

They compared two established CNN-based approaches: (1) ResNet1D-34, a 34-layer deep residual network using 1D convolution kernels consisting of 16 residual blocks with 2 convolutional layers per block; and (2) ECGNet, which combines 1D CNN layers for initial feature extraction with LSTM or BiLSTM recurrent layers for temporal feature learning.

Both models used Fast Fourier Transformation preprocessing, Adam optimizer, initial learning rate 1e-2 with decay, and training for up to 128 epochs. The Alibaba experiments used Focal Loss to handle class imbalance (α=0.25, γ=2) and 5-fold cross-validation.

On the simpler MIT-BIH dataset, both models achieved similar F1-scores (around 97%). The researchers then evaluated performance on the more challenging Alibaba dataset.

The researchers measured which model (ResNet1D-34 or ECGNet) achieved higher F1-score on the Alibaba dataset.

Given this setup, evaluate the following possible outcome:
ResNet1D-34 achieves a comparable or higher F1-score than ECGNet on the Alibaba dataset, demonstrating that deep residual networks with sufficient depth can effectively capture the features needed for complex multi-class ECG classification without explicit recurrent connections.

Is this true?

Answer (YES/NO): YES